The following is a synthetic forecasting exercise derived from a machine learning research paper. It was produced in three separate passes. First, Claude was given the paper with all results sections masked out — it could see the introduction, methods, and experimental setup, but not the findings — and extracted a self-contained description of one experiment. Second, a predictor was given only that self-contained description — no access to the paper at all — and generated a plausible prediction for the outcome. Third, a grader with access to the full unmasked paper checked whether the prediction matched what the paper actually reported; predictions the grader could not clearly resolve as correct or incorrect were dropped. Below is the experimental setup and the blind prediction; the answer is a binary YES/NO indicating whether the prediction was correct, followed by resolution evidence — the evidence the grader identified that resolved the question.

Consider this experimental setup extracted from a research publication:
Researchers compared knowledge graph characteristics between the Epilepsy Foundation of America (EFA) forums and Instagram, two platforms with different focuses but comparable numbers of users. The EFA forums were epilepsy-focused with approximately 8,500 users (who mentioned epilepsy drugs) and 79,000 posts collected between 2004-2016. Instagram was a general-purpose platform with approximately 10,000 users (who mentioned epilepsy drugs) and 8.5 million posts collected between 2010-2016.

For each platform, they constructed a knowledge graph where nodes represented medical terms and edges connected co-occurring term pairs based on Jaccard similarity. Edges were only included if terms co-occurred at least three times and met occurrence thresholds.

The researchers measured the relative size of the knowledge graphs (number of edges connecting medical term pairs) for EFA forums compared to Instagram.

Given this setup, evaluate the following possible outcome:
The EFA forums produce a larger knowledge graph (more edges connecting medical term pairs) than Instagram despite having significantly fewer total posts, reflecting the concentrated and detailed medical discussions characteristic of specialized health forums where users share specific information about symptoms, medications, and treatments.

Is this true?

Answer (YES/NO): YES